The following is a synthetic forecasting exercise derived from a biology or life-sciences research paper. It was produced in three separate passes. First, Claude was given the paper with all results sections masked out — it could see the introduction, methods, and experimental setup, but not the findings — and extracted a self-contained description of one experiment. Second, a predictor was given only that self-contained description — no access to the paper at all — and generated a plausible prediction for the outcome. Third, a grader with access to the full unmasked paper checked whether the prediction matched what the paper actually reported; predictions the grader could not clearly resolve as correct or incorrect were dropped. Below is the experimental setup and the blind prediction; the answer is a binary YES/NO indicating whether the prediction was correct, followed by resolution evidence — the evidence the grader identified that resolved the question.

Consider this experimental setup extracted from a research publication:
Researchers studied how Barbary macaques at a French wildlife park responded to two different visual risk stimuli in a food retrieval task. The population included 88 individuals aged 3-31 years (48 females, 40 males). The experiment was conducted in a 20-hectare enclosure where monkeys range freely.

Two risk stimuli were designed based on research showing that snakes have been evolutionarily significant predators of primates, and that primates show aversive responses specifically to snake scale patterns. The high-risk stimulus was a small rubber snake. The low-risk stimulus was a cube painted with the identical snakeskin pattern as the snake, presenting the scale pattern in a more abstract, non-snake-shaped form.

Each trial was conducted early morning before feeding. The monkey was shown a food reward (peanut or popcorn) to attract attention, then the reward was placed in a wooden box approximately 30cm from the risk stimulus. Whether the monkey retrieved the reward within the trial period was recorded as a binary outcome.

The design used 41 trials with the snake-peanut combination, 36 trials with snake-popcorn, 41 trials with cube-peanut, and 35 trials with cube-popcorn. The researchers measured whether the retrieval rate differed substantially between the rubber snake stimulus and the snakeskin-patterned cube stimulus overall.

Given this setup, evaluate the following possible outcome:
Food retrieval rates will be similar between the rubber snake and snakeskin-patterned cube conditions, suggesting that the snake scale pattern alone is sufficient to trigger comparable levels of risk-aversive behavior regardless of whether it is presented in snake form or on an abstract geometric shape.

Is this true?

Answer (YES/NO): NO